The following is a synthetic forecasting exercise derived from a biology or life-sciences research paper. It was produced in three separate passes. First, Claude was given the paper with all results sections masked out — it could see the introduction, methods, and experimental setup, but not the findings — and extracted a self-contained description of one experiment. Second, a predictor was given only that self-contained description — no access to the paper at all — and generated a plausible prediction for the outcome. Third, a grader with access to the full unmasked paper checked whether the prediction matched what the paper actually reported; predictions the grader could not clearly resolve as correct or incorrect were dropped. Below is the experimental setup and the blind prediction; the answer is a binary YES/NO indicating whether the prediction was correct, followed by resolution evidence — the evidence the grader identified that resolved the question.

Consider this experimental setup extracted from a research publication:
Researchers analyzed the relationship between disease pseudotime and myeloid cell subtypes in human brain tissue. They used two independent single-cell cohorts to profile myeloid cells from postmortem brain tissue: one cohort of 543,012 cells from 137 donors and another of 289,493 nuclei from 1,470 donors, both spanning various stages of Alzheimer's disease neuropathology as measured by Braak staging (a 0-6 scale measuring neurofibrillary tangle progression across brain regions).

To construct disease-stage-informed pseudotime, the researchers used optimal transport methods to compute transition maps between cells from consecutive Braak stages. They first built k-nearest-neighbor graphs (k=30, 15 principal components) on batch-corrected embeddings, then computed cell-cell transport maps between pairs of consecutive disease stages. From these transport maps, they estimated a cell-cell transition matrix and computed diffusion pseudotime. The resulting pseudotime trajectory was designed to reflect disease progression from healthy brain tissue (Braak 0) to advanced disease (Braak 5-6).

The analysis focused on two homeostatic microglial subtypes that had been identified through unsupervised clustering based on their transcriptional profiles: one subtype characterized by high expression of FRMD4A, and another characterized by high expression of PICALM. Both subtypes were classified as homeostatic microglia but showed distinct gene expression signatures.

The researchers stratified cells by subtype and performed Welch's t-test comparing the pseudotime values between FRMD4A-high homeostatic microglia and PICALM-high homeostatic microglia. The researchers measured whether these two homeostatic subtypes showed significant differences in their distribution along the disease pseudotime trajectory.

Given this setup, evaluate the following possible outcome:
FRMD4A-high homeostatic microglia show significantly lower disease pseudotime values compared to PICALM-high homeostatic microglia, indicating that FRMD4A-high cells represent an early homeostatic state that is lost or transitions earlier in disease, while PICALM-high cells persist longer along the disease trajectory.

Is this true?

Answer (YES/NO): YES